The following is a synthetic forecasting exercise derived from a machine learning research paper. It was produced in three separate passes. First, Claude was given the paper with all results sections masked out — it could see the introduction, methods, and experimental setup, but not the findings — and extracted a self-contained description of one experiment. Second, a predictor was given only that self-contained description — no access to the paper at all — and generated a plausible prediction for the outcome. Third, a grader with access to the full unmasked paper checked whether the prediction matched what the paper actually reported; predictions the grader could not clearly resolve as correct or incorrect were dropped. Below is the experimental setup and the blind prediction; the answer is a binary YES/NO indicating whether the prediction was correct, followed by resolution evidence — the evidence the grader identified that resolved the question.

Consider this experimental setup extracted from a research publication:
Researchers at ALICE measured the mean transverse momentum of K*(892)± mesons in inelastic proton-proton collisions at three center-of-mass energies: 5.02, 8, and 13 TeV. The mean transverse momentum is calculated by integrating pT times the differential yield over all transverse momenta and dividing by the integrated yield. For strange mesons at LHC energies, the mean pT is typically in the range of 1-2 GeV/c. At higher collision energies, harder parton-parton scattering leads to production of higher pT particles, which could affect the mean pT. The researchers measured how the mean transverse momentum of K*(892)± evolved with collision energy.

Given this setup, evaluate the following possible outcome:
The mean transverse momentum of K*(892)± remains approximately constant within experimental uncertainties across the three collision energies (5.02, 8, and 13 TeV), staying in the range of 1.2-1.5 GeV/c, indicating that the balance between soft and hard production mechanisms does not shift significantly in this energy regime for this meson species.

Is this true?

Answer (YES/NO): NO